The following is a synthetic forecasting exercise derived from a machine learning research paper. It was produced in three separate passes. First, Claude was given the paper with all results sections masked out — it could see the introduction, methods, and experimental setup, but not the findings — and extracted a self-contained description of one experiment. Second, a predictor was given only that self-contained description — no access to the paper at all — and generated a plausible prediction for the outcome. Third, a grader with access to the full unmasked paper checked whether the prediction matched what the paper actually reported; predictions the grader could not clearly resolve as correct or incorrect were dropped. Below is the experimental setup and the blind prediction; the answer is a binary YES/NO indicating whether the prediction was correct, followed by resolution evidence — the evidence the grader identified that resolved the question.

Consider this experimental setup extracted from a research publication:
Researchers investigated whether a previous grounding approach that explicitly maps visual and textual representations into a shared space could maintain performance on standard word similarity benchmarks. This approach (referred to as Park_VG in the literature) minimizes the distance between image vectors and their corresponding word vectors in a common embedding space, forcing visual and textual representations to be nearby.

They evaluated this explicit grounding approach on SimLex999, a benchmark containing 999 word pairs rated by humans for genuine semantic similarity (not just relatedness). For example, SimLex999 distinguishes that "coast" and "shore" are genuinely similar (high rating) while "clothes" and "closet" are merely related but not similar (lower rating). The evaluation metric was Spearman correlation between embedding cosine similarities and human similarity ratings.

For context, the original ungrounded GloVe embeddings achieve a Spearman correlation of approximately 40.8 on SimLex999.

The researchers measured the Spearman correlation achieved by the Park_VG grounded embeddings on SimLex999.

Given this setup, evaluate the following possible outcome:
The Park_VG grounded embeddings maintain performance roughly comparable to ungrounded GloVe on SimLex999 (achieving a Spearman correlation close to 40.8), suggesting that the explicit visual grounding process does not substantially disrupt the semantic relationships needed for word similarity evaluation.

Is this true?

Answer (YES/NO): NO